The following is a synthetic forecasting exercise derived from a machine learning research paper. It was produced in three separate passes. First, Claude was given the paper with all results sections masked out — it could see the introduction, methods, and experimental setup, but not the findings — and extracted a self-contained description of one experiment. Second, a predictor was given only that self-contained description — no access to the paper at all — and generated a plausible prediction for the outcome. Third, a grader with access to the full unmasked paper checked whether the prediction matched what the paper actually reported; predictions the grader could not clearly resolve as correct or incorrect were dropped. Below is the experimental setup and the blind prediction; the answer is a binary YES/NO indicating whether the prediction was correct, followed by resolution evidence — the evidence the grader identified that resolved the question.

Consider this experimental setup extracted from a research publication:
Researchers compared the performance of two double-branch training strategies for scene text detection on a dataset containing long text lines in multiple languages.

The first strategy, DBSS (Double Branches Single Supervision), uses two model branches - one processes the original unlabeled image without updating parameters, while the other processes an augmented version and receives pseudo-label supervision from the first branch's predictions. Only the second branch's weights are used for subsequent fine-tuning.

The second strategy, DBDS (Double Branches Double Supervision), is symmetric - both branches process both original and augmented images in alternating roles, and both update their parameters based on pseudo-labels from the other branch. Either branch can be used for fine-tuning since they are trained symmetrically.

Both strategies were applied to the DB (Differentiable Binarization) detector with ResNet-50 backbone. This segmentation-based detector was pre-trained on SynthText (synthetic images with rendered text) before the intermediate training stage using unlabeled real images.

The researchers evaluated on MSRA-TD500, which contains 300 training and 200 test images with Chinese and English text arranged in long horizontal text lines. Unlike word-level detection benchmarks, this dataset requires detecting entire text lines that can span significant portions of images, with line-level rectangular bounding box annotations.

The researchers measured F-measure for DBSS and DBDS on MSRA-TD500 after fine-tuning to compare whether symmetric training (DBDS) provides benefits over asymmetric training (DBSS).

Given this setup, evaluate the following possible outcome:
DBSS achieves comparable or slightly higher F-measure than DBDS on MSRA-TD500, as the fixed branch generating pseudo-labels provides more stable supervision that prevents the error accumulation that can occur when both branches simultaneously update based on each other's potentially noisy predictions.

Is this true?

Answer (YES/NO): YES